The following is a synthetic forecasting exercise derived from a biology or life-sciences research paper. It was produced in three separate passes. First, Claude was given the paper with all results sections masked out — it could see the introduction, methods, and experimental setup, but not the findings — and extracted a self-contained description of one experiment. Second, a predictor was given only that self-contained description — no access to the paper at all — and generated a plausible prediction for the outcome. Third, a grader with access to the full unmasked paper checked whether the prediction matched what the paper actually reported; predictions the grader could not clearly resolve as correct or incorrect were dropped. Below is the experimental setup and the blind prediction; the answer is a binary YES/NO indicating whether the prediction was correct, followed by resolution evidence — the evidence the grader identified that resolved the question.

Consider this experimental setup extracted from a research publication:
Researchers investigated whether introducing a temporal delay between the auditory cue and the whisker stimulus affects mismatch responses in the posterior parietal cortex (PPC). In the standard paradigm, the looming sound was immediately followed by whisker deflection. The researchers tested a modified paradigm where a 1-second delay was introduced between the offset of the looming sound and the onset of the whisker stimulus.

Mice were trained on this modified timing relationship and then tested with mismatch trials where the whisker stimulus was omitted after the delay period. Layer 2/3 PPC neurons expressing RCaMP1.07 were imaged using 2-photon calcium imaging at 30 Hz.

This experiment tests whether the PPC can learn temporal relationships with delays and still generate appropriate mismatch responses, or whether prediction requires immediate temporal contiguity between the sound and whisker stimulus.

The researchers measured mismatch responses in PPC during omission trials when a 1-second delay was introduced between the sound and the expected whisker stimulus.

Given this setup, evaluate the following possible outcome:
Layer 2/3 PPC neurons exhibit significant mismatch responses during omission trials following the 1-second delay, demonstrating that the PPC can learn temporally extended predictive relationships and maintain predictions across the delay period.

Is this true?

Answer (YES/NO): YES